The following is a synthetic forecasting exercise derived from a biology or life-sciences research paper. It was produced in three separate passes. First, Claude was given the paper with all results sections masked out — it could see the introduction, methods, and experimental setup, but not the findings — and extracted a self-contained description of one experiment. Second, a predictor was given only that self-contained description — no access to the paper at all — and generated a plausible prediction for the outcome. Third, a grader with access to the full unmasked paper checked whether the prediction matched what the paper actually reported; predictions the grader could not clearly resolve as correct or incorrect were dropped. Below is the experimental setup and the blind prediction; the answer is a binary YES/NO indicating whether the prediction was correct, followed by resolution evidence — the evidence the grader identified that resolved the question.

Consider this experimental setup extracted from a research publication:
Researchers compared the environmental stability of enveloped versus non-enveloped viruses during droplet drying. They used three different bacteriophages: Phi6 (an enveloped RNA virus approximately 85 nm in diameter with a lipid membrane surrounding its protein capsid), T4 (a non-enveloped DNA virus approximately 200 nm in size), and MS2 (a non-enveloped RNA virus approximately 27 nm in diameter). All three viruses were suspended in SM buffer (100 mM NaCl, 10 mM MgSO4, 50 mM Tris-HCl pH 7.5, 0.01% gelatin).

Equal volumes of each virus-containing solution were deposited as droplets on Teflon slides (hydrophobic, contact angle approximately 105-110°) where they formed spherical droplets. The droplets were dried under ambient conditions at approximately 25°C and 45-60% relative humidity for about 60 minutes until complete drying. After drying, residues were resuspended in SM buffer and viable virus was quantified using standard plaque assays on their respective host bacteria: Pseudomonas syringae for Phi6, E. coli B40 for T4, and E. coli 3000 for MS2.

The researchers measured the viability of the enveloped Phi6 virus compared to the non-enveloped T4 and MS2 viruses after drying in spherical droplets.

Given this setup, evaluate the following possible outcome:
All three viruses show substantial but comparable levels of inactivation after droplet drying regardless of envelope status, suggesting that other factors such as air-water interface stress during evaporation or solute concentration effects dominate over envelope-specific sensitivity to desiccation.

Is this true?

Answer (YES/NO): NO